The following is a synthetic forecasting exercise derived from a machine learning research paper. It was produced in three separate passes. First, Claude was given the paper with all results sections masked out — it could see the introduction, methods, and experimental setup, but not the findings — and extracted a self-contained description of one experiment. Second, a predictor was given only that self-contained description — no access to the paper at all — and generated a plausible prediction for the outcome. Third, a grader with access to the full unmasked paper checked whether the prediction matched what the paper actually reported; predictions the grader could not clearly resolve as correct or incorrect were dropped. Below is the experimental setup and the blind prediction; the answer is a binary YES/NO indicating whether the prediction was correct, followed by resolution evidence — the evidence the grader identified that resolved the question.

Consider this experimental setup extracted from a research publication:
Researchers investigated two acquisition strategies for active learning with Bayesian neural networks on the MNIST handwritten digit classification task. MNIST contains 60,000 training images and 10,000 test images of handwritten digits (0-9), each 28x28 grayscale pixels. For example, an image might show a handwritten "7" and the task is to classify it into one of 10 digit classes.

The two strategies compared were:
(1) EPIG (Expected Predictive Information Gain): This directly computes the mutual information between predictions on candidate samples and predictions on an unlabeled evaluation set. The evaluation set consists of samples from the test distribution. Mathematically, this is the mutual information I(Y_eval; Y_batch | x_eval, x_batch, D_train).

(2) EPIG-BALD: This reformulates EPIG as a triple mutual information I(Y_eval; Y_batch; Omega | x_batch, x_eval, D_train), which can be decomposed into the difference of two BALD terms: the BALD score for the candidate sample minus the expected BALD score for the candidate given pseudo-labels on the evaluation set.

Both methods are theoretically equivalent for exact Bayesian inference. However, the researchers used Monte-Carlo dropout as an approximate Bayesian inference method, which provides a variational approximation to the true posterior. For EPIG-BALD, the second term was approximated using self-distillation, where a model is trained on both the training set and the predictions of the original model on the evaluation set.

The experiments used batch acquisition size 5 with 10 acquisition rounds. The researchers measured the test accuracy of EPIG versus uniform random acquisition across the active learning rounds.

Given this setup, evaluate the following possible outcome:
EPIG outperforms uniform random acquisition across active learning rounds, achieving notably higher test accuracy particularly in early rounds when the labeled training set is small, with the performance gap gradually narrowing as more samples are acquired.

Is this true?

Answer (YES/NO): NO